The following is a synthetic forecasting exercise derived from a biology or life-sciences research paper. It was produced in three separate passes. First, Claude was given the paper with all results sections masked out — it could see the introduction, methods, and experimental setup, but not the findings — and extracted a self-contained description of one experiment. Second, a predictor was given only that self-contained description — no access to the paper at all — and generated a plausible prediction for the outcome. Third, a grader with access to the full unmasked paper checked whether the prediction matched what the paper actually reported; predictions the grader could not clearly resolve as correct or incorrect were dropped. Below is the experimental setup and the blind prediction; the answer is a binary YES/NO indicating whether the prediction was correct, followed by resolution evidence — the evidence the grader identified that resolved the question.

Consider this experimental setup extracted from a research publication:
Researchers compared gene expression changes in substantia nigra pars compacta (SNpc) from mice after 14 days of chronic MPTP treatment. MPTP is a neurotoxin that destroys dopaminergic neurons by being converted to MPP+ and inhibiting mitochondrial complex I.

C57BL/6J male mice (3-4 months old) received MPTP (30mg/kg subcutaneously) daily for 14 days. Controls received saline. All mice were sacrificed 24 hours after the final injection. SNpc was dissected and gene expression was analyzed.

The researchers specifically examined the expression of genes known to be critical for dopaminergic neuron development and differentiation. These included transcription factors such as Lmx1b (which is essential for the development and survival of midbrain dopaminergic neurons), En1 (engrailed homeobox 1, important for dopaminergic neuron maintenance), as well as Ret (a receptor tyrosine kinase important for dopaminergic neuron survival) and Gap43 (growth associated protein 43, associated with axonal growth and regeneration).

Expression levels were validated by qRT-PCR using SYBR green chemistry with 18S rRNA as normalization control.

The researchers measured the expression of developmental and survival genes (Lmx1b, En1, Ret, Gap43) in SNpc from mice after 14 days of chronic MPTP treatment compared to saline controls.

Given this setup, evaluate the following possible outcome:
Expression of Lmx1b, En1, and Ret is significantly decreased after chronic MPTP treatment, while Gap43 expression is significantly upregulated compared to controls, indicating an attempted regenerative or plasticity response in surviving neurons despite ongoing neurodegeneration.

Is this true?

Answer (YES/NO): NO